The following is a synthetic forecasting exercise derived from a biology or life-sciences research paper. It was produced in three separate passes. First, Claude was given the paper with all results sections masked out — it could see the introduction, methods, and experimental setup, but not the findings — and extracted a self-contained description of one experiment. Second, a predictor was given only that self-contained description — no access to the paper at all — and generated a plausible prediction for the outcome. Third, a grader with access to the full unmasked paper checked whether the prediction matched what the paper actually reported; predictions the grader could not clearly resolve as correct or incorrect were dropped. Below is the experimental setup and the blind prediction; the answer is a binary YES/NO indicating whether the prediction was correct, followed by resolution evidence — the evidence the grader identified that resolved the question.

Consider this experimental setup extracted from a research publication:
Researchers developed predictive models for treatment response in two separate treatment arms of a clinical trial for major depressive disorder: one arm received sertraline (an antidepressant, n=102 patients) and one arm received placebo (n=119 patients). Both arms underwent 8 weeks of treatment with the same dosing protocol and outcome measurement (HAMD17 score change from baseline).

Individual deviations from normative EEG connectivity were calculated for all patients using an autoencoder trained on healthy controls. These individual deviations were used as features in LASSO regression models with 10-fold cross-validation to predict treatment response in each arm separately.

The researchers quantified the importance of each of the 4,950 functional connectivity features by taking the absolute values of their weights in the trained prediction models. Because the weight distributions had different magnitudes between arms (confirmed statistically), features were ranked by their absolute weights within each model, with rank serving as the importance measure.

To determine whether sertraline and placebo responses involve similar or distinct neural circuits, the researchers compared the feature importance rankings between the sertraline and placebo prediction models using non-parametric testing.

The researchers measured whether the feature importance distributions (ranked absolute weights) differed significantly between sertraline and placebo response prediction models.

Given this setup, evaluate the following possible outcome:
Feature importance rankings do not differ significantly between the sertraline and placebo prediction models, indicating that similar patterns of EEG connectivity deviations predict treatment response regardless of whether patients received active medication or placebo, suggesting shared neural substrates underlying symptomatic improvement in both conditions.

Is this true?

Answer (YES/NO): NO